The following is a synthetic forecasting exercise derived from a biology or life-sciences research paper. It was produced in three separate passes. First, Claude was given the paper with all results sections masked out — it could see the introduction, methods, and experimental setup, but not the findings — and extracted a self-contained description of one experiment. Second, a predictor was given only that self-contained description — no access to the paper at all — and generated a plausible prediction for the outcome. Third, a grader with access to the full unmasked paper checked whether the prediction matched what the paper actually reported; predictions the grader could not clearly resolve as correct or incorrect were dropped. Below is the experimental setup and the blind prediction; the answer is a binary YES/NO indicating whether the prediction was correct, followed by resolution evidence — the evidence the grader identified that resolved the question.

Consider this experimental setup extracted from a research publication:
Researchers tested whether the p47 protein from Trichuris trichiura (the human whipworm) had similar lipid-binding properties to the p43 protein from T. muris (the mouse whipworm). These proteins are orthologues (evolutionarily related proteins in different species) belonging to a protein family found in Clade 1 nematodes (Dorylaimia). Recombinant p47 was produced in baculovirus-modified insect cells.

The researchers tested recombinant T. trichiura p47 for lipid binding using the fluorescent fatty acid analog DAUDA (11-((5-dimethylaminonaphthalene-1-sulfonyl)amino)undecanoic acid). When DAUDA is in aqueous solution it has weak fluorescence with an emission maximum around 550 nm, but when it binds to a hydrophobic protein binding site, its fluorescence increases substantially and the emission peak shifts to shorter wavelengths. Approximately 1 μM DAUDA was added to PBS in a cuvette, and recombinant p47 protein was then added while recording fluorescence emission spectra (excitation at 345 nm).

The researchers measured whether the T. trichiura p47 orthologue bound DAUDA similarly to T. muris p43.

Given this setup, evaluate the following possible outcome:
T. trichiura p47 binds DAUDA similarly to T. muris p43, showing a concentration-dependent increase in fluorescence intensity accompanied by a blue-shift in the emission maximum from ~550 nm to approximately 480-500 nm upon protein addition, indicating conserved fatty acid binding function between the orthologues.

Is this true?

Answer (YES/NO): YES